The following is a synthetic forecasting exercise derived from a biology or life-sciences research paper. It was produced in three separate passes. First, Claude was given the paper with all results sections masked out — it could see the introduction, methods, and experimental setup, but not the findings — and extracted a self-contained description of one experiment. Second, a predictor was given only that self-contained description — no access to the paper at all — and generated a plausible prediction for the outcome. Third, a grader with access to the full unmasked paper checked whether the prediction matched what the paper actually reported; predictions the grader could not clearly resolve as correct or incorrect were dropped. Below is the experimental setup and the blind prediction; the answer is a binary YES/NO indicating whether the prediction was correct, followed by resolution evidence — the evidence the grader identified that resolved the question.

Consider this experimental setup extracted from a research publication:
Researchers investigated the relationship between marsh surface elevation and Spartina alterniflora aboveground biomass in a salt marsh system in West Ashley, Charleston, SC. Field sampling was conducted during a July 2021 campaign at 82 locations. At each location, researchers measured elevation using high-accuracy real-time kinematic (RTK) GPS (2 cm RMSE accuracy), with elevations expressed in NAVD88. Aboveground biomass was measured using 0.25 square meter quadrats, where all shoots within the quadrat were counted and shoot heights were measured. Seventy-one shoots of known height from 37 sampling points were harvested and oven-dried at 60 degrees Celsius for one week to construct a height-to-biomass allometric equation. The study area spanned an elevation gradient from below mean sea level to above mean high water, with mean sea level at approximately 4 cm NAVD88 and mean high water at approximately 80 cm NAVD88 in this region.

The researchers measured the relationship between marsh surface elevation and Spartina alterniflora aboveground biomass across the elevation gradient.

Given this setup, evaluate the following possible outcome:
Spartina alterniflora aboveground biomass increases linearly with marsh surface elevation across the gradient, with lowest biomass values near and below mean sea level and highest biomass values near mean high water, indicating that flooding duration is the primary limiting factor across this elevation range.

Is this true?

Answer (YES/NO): NO